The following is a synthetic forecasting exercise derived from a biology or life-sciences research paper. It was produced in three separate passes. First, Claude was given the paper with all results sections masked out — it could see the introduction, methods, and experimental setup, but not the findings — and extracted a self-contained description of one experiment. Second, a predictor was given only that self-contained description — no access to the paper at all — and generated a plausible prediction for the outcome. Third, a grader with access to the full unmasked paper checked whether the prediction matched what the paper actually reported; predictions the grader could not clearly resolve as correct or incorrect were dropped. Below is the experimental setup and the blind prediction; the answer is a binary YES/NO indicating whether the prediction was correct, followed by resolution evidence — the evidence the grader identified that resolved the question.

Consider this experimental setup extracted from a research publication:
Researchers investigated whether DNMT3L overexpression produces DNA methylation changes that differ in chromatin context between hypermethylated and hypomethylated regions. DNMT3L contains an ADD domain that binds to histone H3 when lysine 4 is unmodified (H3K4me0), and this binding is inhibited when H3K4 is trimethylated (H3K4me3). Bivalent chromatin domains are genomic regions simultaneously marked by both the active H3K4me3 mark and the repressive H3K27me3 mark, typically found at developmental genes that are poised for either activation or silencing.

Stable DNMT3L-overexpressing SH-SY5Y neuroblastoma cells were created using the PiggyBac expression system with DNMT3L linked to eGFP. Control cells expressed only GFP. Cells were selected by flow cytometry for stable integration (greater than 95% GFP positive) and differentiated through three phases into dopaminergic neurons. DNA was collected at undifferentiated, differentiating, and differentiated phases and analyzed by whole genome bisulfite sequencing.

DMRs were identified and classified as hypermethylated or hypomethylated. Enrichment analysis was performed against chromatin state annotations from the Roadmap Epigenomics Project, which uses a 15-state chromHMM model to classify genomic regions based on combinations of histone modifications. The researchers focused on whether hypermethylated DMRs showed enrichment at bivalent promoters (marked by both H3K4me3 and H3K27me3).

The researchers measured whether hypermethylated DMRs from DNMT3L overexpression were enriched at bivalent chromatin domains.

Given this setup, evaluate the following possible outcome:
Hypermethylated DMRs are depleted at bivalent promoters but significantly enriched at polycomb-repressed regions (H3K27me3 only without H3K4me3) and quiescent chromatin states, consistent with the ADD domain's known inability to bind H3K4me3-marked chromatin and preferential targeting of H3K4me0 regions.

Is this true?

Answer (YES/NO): NO